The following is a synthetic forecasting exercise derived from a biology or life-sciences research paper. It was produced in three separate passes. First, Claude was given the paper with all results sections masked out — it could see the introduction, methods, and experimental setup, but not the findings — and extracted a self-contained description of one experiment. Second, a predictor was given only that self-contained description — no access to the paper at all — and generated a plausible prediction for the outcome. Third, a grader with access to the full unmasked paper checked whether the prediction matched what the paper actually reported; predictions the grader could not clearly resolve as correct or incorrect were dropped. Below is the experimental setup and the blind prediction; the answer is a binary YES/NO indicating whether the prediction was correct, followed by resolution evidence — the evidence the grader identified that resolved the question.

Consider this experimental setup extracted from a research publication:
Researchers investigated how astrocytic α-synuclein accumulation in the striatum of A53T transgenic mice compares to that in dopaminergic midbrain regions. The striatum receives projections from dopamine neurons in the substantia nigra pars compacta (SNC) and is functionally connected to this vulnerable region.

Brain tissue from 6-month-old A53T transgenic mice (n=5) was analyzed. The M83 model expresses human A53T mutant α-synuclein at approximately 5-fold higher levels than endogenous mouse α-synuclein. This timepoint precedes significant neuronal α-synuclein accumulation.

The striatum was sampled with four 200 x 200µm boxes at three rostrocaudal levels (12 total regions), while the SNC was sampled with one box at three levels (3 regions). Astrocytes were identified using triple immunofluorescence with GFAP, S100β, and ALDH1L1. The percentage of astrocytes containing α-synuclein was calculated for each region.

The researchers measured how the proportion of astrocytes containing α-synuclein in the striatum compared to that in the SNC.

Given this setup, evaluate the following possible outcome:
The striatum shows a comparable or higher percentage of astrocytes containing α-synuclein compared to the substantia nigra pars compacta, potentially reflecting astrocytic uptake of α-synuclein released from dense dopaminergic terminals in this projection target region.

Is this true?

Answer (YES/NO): YES